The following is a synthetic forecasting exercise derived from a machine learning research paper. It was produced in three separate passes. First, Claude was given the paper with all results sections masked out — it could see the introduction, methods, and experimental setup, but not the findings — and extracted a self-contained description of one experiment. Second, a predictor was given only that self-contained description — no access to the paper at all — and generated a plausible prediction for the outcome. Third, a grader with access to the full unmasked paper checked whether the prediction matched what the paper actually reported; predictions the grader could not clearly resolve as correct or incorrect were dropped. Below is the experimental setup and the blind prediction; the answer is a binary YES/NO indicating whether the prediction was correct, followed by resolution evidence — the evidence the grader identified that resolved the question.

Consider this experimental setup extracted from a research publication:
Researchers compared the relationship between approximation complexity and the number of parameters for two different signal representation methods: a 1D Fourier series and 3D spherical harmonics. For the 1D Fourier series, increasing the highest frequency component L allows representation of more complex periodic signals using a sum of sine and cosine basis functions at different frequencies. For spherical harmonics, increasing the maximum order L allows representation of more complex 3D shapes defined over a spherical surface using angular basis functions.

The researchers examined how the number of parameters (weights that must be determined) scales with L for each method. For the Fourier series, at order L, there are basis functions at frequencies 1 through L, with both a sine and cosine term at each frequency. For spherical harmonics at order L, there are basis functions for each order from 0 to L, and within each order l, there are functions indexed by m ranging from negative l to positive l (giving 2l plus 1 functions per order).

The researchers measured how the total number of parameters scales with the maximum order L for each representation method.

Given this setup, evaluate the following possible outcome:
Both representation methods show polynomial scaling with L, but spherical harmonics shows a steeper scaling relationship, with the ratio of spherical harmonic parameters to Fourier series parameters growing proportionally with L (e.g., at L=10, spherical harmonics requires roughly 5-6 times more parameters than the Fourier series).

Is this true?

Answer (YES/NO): YES